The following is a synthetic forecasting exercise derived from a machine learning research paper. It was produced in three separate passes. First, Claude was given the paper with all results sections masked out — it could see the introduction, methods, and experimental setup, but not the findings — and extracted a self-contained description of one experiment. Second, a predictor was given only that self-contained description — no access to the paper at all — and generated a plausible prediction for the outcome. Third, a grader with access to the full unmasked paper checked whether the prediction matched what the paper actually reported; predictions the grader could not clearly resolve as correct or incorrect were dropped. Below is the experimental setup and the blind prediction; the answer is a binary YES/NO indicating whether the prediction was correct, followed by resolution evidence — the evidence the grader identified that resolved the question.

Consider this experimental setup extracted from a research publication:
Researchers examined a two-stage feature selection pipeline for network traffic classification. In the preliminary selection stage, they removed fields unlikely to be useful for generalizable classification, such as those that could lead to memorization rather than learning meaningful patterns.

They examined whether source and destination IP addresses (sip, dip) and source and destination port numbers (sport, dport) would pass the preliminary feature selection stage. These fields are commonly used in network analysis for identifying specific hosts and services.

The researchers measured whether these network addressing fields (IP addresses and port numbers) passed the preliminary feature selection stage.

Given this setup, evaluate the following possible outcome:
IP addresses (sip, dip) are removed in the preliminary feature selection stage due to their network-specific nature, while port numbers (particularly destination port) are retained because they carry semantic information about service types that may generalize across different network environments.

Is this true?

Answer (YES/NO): NO